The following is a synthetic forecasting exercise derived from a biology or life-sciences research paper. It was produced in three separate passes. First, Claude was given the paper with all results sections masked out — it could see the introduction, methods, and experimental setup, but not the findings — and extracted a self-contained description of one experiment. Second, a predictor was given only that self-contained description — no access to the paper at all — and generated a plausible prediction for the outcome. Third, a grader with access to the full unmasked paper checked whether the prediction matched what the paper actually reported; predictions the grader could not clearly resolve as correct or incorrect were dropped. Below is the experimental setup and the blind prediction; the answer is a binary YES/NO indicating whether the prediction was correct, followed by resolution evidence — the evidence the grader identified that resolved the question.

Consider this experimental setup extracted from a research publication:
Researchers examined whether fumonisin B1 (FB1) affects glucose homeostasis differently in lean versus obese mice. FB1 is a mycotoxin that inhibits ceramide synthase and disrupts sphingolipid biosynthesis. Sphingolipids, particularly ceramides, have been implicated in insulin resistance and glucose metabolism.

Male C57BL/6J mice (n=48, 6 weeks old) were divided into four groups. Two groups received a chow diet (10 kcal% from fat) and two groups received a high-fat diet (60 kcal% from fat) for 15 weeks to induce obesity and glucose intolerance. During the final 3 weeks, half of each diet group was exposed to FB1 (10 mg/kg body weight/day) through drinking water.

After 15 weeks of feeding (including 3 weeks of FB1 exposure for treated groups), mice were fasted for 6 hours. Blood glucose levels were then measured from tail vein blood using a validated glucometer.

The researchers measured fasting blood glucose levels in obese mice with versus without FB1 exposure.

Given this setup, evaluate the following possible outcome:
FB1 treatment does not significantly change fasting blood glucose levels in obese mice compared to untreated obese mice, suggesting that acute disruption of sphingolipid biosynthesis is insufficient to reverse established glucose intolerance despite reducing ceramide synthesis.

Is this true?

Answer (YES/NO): NO